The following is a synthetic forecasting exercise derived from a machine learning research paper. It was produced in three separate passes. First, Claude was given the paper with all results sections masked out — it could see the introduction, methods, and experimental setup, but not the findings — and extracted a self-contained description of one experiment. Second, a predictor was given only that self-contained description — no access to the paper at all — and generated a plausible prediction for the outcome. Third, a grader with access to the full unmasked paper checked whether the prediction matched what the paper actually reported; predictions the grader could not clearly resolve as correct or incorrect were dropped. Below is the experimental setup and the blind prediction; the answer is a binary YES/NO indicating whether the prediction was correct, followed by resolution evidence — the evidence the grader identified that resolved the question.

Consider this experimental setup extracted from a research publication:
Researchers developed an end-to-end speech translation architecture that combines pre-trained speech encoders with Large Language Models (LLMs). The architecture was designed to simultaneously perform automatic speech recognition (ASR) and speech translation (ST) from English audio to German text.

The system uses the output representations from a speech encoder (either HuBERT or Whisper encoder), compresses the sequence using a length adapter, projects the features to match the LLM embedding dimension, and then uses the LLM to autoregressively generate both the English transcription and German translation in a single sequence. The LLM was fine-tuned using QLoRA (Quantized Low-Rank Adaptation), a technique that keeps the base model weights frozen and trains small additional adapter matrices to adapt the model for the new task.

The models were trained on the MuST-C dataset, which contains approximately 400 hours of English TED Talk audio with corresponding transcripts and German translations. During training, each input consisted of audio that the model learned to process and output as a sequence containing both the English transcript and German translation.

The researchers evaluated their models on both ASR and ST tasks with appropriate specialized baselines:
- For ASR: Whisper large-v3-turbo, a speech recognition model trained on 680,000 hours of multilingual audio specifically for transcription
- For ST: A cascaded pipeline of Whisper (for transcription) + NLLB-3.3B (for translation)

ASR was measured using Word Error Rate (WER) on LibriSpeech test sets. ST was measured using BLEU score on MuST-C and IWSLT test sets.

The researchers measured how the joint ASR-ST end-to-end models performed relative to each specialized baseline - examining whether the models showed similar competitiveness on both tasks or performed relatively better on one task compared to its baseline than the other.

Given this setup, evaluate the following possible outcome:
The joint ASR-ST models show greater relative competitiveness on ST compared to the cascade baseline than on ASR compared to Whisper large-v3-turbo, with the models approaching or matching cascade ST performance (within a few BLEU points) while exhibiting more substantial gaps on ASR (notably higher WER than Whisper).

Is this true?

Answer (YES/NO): YES